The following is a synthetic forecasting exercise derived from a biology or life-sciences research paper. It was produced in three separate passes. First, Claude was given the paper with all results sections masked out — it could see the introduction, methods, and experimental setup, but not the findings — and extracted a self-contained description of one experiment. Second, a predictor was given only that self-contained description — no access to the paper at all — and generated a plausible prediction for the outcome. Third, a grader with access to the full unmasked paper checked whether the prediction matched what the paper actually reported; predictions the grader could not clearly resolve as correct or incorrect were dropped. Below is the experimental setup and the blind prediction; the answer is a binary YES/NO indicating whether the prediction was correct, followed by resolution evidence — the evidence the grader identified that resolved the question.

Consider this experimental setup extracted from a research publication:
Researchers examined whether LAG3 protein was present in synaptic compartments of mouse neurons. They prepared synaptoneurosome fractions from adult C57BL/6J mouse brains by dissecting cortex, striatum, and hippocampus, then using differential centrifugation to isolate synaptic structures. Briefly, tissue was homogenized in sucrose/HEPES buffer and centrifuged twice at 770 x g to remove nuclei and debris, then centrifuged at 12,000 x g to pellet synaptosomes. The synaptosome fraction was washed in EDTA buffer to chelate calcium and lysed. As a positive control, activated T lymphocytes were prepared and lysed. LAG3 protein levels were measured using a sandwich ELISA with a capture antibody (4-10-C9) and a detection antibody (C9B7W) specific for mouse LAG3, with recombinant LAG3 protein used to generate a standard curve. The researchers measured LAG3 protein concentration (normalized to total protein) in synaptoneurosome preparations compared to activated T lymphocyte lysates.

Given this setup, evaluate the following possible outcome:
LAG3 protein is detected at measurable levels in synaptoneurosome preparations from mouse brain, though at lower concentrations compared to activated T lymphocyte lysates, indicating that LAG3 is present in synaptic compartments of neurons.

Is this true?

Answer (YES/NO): NO